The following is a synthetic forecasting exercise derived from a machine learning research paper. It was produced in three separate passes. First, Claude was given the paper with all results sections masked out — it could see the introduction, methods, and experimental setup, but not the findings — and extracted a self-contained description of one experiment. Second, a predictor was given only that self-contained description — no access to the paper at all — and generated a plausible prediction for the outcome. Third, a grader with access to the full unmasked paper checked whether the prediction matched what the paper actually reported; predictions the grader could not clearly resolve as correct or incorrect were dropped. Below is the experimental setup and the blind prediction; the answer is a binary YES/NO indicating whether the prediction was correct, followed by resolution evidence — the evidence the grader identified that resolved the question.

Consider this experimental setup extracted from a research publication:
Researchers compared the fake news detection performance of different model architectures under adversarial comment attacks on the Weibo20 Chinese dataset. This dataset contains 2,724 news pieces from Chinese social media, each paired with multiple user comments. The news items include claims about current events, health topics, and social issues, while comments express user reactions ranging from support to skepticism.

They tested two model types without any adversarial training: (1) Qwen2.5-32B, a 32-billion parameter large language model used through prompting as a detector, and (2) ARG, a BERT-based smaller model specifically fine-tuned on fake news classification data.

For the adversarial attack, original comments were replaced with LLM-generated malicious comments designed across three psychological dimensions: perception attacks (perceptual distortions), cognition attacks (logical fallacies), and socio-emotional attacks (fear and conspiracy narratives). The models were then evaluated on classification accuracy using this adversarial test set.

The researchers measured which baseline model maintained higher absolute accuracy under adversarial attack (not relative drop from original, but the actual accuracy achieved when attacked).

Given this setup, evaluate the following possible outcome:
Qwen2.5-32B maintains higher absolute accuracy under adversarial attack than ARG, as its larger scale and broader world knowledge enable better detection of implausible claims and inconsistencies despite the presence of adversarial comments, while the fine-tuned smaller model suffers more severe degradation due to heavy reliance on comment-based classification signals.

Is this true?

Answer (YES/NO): NO